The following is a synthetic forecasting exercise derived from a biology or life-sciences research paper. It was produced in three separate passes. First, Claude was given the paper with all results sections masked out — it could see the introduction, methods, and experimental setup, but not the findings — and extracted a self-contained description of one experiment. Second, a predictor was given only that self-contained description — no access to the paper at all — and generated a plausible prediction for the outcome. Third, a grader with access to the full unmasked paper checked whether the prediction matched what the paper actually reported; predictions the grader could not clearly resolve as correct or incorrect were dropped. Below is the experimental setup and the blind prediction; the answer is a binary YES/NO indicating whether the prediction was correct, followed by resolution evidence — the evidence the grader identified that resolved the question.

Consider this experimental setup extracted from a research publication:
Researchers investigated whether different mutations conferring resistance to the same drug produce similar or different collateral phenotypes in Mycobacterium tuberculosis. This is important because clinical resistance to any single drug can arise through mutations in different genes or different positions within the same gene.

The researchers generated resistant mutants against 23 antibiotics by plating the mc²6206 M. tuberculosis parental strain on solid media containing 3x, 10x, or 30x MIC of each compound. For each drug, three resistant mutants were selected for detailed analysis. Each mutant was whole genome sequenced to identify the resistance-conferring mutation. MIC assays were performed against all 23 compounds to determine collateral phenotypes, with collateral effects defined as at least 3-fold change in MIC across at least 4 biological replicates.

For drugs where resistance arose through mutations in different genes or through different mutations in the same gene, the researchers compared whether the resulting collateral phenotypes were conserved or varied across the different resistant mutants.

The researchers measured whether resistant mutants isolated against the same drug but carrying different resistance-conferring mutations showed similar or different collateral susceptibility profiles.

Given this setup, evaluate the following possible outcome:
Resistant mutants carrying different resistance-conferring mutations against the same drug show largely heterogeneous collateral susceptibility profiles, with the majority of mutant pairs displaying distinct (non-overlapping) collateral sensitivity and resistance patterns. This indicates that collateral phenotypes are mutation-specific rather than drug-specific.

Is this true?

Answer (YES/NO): NO